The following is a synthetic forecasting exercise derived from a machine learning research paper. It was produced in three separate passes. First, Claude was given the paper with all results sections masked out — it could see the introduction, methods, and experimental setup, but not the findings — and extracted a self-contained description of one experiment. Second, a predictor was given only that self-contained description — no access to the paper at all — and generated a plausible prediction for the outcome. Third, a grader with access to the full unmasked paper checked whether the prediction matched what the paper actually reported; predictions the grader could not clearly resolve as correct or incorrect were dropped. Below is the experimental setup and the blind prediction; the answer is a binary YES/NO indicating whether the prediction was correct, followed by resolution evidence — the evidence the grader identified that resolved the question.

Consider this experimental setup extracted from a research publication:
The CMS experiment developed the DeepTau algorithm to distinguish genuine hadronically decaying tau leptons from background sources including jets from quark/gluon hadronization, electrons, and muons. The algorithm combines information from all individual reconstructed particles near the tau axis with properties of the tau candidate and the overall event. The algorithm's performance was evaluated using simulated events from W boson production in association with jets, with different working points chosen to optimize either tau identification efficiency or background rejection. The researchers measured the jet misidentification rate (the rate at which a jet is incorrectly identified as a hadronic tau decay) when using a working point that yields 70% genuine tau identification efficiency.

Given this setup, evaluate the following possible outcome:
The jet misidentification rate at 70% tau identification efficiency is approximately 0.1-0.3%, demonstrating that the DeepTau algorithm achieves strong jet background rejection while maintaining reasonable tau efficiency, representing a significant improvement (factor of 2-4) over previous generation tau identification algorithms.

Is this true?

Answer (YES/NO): NO